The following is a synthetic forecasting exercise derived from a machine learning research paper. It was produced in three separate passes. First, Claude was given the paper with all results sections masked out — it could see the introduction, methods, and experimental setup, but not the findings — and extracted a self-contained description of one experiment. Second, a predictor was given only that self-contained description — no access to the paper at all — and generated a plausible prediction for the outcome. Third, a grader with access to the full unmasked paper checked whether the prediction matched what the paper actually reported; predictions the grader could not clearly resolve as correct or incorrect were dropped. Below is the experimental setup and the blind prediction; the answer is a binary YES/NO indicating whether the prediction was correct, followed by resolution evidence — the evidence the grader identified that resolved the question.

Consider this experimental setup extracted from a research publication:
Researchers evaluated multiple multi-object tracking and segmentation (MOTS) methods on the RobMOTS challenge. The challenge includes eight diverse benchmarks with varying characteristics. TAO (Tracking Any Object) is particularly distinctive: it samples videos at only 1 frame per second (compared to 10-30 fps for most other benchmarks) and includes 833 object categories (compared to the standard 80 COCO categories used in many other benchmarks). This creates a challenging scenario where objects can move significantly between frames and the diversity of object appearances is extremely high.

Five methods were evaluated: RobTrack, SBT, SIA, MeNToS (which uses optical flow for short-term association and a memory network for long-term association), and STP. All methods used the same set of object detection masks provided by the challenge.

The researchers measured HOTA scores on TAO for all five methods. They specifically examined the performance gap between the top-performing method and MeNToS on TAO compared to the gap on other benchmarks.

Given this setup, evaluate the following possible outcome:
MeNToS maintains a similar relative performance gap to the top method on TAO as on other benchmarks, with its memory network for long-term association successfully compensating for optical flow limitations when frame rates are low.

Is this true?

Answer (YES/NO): NO